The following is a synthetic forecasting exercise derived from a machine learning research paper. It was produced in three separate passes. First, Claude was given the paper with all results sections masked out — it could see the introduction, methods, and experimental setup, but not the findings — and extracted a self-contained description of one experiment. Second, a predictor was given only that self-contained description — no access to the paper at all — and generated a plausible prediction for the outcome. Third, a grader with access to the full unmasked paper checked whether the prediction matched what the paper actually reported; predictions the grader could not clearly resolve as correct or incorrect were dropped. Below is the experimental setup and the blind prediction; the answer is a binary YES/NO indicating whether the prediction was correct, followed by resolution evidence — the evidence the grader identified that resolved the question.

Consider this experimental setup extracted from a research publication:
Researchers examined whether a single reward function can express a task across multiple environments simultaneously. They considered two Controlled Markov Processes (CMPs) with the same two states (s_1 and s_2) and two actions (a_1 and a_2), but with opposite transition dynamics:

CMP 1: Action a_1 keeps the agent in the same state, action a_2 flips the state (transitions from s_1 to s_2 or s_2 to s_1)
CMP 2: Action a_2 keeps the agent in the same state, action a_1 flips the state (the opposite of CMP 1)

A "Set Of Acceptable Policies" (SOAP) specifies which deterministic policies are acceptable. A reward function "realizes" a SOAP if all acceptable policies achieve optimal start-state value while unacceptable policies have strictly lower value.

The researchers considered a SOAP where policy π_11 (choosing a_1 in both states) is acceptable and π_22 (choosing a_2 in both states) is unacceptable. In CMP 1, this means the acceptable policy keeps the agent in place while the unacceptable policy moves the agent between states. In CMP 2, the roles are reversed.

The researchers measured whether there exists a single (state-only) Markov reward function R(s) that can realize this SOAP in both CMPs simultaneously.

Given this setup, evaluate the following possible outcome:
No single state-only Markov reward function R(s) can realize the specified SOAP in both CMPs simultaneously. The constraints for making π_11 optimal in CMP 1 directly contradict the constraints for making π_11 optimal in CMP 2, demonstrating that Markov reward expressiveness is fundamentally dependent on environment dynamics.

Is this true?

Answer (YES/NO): YES